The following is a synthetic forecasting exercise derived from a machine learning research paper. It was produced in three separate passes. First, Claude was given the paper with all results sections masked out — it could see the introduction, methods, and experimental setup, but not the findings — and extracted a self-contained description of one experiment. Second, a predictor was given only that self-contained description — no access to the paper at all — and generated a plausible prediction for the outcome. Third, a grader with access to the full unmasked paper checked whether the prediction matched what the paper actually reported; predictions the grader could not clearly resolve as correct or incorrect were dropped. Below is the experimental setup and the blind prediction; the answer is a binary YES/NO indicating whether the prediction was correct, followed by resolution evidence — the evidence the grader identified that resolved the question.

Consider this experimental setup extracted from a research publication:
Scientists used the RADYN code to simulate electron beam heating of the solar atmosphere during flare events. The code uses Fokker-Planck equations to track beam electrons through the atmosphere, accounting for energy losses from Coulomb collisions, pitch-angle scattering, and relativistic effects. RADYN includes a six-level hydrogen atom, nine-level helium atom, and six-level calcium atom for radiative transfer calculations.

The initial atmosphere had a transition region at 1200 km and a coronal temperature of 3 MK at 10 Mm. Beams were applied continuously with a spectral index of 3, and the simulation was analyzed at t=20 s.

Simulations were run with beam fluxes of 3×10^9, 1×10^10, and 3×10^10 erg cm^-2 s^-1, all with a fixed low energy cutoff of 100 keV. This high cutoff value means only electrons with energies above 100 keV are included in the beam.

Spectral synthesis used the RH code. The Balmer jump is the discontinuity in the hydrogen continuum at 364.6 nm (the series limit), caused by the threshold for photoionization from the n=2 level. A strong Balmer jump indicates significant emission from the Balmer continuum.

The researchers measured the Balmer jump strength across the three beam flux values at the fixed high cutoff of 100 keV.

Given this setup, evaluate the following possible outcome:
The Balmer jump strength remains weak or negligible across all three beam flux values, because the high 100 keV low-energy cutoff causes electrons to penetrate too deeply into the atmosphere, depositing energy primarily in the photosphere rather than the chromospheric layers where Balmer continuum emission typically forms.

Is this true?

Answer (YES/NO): NO